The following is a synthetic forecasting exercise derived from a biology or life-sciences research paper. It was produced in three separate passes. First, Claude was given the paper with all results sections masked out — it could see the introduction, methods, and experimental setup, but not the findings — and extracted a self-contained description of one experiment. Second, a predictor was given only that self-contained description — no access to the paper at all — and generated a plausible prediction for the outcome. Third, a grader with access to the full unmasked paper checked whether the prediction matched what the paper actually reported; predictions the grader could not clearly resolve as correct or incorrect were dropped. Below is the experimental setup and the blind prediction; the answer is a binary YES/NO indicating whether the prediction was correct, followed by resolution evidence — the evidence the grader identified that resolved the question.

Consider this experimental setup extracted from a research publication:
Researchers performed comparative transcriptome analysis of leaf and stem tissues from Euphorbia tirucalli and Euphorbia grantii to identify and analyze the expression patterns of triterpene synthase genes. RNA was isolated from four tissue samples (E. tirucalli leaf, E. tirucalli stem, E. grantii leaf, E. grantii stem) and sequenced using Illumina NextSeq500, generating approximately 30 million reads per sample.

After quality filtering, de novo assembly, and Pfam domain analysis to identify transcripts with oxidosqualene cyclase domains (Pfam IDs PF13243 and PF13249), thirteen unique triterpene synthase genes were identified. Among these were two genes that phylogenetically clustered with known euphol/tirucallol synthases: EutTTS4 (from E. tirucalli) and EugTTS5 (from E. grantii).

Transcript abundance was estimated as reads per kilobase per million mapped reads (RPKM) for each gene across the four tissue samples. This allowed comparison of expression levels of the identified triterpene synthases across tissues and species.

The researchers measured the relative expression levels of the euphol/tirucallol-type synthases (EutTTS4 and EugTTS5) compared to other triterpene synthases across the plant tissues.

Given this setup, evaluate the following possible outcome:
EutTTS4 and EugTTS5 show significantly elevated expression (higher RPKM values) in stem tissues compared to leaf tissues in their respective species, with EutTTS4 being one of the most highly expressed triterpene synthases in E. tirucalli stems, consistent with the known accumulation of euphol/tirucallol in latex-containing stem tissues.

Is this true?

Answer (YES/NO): NO